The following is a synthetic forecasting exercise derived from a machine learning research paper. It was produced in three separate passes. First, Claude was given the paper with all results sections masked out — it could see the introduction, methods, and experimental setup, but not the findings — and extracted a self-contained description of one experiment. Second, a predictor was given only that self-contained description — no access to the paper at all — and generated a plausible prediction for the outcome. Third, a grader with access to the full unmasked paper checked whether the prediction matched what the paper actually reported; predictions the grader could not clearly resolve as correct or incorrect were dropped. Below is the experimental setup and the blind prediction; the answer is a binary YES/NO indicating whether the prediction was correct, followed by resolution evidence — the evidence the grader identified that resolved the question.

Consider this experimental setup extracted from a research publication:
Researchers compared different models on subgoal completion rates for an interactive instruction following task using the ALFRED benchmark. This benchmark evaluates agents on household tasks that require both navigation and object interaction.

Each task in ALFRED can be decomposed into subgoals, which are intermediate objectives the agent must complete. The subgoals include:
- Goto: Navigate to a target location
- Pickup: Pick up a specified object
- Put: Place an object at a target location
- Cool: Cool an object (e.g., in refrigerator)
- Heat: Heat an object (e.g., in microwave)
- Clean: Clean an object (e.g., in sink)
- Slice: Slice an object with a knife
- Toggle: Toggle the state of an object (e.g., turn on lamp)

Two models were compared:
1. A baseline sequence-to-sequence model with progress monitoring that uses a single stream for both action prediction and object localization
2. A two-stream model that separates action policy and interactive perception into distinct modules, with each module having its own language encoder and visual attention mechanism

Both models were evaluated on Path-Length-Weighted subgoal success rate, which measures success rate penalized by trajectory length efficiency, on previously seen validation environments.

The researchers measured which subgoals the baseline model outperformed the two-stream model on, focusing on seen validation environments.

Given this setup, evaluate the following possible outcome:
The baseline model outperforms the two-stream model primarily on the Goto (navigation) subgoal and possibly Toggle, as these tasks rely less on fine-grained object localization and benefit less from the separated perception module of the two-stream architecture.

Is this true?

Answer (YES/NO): NO